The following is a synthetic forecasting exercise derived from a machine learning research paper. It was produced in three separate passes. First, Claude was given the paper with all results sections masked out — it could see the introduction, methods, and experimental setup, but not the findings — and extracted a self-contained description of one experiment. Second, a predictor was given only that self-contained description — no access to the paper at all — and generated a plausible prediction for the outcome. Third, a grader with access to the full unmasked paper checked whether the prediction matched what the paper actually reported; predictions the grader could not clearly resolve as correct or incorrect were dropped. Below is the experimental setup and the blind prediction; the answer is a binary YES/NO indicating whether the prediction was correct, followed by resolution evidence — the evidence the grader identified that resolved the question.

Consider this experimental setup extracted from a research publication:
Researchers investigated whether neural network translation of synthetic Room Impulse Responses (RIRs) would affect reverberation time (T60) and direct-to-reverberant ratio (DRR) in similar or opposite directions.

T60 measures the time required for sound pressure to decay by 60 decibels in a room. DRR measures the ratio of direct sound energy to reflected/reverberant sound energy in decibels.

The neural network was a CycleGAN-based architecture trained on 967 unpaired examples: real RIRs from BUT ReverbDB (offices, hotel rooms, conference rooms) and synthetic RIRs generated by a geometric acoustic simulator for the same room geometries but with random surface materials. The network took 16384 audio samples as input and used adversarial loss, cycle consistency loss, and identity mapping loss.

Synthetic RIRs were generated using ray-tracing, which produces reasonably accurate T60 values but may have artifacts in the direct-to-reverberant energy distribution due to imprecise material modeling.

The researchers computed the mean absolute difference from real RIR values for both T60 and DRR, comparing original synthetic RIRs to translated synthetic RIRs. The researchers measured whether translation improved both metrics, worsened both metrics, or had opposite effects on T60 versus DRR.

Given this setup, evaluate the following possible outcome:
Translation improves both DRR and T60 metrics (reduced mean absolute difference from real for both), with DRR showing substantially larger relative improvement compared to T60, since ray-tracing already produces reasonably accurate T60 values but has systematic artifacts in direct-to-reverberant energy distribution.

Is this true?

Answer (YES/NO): NO